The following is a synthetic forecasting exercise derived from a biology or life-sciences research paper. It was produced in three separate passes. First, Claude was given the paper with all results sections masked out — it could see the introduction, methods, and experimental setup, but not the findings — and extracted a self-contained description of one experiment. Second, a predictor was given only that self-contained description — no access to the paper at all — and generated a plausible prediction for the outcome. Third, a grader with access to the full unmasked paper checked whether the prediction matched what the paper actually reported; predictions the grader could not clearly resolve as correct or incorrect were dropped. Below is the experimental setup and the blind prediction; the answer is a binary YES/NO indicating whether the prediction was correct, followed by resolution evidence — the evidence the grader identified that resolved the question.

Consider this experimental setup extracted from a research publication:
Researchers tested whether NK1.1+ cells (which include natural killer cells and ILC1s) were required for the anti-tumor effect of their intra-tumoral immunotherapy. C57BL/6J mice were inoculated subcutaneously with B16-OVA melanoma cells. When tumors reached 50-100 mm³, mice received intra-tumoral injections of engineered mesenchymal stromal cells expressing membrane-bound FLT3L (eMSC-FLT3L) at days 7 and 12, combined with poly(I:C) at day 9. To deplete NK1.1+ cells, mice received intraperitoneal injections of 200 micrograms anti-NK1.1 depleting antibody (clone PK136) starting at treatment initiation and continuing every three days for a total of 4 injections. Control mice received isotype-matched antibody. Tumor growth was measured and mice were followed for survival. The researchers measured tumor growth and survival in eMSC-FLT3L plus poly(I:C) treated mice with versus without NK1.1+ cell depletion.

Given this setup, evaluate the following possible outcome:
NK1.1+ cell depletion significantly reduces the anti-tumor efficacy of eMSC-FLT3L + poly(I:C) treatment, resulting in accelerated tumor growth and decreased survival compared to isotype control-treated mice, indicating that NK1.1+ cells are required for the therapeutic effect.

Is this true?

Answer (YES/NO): YES